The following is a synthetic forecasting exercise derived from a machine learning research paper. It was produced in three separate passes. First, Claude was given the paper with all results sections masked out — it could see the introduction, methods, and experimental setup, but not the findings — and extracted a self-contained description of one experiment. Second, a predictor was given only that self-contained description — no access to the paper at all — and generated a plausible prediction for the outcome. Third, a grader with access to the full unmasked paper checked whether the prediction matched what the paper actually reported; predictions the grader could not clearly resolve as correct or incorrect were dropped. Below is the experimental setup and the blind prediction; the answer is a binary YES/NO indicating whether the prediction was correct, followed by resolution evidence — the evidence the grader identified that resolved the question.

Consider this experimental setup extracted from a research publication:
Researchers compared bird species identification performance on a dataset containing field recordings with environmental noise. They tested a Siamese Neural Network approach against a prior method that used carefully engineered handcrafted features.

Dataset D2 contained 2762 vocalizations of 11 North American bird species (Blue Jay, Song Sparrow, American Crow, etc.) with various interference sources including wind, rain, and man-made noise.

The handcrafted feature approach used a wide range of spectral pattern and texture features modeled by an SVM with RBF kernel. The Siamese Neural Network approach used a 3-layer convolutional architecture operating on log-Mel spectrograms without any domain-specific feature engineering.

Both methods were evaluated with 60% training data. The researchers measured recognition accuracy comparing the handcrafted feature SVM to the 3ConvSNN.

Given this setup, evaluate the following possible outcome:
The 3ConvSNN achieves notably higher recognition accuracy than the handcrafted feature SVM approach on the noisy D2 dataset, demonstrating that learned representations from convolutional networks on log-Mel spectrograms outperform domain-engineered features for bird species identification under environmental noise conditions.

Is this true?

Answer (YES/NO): NO